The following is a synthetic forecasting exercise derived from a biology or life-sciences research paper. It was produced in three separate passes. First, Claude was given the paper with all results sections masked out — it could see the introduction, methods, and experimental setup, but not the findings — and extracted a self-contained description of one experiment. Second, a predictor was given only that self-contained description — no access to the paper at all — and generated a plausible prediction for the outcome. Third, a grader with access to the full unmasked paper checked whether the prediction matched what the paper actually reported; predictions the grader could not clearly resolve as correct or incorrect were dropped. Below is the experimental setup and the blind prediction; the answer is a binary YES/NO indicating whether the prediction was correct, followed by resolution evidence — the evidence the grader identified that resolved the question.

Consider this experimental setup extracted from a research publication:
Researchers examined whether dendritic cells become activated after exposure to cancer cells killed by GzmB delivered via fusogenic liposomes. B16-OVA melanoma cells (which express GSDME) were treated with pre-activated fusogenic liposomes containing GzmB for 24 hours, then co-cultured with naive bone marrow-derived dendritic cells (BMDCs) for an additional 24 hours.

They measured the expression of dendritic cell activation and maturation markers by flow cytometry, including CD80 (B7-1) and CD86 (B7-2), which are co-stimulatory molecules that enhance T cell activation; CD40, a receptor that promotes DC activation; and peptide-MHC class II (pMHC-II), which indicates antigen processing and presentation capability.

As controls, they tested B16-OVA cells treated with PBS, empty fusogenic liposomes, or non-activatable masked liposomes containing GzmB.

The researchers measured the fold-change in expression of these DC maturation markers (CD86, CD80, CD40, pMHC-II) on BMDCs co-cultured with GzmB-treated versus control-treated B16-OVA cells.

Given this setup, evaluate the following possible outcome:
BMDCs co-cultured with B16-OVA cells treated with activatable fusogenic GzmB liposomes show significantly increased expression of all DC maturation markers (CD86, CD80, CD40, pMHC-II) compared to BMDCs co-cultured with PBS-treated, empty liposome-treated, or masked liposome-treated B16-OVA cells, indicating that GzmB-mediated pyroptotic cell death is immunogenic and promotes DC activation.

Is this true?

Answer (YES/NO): YES